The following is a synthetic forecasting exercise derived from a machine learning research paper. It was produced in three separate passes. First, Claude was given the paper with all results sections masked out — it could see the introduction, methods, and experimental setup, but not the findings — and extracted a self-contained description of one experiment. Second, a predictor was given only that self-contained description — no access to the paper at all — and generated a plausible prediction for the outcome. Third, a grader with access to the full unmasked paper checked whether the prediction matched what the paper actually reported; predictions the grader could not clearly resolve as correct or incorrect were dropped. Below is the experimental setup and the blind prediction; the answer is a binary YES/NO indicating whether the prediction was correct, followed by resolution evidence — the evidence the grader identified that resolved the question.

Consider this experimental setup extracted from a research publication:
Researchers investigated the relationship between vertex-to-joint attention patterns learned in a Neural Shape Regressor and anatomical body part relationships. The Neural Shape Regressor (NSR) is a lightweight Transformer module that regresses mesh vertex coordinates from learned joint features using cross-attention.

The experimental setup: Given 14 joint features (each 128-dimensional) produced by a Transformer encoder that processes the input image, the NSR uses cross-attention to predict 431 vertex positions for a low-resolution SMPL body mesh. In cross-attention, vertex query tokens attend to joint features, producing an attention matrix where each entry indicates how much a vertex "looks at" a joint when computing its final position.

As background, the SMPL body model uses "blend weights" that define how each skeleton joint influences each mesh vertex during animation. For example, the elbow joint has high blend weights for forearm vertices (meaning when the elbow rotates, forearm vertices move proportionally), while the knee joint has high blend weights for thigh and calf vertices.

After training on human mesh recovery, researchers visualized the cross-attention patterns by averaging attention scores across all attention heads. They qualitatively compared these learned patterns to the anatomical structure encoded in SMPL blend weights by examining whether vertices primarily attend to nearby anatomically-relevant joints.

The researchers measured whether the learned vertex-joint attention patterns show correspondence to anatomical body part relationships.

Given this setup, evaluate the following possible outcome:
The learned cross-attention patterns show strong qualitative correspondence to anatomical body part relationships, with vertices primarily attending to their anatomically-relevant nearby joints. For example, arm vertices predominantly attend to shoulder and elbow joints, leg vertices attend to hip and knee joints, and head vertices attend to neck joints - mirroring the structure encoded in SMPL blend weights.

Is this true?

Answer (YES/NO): YES